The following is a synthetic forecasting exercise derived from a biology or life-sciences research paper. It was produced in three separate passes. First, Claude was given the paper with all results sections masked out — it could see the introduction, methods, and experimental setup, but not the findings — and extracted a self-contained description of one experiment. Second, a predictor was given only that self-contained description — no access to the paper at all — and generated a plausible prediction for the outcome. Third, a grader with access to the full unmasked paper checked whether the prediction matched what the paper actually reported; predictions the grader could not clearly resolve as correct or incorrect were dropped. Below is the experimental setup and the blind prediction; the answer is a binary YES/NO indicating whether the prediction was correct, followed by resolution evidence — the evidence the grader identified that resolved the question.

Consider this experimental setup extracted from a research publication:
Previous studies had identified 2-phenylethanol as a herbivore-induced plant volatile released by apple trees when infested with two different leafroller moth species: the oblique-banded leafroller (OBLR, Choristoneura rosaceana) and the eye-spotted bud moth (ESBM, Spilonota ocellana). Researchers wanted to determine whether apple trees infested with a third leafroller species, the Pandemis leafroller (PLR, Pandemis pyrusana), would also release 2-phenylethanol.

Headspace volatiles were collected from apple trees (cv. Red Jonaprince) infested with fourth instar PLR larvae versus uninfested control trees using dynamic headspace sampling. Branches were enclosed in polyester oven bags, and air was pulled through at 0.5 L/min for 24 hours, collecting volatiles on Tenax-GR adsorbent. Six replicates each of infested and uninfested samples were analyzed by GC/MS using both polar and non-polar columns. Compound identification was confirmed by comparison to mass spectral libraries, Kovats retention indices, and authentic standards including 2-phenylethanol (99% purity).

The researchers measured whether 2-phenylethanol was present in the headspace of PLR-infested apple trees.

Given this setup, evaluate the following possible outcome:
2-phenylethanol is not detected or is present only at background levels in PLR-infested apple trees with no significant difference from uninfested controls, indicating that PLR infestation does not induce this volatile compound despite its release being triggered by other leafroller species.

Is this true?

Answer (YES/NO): YES